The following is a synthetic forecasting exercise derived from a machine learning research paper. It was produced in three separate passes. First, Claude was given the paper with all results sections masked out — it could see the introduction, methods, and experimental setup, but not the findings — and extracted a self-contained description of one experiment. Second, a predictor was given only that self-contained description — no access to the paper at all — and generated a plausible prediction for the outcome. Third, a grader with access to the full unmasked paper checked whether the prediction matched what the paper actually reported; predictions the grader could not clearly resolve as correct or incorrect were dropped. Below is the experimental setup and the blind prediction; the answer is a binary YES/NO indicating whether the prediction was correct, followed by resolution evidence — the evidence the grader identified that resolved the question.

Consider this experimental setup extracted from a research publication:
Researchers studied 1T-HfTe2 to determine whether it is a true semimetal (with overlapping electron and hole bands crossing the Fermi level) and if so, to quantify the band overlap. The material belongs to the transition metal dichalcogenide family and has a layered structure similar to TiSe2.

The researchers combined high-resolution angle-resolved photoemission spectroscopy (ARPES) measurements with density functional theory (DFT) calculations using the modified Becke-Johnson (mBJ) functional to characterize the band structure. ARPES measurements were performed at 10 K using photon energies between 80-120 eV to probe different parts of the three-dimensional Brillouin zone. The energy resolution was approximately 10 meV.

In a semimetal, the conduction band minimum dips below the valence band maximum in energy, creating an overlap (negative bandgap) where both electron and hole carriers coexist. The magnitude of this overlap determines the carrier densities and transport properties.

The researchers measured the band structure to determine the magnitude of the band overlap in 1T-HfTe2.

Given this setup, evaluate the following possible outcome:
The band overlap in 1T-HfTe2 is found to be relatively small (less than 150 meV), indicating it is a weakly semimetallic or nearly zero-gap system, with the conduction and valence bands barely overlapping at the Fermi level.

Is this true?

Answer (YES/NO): NO